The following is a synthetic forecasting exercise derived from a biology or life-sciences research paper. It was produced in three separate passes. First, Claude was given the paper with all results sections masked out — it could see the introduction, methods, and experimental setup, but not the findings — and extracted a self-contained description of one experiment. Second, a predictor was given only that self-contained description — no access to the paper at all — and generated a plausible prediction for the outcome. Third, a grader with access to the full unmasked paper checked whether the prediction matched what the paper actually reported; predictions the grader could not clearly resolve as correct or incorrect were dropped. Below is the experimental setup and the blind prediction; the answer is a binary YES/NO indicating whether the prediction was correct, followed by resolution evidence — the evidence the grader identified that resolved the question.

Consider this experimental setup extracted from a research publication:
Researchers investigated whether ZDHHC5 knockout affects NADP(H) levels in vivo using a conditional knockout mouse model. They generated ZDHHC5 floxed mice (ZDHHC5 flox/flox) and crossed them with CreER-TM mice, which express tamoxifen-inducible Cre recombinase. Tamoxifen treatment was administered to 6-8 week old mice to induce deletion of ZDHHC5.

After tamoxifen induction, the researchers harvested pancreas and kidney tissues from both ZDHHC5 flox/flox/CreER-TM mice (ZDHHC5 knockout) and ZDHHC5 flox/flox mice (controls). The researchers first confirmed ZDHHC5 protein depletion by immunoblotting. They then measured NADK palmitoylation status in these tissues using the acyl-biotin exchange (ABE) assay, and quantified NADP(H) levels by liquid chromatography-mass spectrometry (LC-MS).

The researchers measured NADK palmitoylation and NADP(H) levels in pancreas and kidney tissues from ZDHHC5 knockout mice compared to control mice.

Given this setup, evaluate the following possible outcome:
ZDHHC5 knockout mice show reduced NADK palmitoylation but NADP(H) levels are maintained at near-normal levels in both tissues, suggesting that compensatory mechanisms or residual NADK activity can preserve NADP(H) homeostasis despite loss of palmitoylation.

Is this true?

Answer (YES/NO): NO